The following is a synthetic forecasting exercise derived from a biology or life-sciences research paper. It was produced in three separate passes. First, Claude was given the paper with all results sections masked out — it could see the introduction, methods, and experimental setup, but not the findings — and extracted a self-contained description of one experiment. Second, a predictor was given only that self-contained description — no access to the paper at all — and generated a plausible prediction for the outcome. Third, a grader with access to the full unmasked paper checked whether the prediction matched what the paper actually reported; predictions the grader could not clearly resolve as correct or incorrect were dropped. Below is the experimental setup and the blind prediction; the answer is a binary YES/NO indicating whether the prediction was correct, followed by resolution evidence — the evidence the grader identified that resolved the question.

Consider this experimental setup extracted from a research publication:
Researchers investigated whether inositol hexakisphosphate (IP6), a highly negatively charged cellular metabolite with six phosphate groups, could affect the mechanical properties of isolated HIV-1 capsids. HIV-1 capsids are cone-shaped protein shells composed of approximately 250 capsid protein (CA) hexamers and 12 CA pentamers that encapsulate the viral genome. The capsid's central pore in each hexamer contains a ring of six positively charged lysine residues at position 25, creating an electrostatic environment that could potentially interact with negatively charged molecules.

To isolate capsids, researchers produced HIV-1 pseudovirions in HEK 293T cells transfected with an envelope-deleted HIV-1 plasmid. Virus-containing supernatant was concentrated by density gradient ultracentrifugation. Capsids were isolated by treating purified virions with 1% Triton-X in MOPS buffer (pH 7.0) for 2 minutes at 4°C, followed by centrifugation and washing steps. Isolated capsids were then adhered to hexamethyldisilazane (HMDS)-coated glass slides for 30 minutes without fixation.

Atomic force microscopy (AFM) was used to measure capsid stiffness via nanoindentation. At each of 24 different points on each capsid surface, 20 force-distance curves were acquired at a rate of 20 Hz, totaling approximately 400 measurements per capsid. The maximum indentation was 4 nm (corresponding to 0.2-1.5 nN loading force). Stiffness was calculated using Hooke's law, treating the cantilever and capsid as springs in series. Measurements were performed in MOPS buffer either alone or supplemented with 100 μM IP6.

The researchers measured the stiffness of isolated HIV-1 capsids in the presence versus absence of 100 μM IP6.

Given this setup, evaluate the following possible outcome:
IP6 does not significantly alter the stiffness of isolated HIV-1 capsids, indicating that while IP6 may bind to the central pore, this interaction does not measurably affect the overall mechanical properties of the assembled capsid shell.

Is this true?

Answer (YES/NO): NO